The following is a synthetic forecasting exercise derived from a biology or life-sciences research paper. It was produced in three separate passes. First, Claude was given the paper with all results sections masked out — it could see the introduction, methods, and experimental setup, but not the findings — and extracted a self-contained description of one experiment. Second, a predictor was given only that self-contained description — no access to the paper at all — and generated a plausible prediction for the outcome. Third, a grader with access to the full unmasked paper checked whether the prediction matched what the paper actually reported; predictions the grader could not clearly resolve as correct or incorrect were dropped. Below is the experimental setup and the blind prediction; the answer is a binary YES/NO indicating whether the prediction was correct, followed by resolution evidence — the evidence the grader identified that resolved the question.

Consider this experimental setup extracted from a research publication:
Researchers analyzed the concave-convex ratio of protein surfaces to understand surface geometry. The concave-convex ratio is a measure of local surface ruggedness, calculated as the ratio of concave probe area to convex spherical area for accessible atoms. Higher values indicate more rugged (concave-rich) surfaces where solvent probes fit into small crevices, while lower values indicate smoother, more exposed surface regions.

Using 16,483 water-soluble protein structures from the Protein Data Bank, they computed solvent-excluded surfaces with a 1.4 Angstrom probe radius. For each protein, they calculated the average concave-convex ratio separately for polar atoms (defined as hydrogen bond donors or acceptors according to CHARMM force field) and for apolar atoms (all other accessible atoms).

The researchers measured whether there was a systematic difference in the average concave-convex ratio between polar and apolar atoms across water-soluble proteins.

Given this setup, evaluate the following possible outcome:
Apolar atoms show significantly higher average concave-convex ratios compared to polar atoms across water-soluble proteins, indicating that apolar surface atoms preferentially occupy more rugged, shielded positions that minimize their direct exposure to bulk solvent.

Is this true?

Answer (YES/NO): YES